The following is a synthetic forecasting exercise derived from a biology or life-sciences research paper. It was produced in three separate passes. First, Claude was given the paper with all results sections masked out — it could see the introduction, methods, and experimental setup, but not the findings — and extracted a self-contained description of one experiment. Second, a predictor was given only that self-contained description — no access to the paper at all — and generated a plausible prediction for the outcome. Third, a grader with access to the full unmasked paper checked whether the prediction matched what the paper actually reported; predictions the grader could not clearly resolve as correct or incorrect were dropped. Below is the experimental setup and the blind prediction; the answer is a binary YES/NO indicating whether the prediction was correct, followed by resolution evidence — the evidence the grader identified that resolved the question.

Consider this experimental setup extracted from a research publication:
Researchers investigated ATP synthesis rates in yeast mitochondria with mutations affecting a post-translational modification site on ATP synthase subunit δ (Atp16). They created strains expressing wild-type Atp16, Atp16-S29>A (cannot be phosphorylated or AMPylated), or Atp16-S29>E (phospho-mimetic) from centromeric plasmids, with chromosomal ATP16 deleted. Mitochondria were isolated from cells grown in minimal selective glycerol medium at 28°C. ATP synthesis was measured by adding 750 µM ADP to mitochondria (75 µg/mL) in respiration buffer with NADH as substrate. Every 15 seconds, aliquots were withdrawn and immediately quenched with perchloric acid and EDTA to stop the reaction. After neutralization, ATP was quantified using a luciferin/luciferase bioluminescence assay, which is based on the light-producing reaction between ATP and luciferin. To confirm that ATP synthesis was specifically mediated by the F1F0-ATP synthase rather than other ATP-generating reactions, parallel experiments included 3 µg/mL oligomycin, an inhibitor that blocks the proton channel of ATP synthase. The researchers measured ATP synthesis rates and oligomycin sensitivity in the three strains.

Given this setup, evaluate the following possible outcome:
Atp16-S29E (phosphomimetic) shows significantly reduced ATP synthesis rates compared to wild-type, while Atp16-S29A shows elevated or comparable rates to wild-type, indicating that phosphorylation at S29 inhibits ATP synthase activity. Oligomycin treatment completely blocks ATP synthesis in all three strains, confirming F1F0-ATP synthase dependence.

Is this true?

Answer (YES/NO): NO